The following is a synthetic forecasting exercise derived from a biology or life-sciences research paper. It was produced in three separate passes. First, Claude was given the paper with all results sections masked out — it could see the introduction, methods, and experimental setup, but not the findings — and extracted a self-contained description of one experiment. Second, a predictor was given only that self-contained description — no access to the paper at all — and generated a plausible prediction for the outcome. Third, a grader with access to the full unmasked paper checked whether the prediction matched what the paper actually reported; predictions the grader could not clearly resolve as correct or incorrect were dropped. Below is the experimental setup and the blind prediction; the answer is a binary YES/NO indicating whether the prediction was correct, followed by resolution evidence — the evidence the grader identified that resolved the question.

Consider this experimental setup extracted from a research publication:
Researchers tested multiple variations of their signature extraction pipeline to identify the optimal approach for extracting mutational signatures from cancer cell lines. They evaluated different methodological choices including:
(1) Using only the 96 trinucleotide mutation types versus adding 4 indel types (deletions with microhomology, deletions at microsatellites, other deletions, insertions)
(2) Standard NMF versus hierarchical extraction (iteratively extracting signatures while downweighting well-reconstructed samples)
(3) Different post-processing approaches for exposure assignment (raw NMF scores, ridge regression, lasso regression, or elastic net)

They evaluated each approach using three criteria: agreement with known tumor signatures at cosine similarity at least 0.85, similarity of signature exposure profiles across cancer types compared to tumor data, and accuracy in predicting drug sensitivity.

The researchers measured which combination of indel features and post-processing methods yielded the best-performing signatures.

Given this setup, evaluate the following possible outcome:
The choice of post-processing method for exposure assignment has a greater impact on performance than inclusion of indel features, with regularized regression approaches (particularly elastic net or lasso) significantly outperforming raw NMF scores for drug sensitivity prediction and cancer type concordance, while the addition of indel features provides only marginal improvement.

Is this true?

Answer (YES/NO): NO